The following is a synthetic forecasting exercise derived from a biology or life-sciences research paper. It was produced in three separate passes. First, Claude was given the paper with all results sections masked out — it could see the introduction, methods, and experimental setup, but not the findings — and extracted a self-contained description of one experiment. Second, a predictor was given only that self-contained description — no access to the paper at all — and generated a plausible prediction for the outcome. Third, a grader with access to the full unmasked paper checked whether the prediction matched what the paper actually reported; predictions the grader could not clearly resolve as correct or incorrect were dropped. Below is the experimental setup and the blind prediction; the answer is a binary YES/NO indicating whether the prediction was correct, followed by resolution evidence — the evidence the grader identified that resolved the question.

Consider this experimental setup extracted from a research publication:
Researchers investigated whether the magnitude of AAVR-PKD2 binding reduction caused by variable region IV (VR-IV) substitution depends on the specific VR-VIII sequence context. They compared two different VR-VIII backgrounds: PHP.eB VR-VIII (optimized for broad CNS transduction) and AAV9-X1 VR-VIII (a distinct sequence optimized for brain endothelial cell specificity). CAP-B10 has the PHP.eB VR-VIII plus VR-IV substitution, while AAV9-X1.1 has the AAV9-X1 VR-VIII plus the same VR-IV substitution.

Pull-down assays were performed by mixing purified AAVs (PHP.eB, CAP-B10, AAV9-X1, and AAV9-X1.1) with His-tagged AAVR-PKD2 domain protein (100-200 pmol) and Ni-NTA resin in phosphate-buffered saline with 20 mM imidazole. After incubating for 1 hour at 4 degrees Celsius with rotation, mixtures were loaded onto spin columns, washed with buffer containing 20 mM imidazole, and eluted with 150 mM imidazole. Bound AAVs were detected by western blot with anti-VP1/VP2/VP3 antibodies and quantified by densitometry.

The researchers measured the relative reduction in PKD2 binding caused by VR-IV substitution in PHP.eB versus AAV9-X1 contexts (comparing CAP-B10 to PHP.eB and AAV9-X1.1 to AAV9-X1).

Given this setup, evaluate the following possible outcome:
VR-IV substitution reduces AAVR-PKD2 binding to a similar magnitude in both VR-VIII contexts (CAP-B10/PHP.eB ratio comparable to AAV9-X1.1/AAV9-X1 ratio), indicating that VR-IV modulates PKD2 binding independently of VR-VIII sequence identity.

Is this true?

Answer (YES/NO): YES